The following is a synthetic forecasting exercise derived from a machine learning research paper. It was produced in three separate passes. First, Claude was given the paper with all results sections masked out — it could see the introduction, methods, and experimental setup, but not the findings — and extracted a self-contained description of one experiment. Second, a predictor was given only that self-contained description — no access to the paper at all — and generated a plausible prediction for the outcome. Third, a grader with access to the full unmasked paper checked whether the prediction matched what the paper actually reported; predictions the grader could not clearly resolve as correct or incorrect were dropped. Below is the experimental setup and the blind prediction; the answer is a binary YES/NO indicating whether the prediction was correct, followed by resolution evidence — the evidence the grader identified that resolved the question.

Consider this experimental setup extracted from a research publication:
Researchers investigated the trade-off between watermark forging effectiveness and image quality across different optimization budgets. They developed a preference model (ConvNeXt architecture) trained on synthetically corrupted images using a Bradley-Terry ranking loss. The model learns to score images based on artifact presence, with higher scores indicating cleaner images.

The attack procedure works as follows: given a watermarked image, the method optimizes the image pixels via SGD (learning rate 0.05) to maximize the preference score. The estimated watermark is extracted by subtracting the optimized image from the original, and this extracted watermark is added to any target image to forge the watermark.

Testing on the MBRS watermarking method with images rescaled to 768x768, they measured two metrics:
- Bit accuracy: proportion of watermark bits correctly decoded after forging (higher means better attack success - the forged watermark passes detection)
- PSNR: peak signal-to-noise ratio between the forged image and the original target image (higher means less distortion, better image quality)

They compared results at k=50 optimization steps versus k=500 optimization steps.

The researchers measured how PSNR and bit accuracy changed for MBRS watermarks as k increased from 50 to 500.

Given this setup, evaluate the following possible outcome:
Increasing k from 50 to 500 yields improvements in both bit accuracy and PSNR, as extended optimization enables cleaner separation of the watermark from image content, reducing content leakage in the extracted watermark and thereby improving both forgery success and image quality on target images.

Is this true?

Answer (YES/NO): NO